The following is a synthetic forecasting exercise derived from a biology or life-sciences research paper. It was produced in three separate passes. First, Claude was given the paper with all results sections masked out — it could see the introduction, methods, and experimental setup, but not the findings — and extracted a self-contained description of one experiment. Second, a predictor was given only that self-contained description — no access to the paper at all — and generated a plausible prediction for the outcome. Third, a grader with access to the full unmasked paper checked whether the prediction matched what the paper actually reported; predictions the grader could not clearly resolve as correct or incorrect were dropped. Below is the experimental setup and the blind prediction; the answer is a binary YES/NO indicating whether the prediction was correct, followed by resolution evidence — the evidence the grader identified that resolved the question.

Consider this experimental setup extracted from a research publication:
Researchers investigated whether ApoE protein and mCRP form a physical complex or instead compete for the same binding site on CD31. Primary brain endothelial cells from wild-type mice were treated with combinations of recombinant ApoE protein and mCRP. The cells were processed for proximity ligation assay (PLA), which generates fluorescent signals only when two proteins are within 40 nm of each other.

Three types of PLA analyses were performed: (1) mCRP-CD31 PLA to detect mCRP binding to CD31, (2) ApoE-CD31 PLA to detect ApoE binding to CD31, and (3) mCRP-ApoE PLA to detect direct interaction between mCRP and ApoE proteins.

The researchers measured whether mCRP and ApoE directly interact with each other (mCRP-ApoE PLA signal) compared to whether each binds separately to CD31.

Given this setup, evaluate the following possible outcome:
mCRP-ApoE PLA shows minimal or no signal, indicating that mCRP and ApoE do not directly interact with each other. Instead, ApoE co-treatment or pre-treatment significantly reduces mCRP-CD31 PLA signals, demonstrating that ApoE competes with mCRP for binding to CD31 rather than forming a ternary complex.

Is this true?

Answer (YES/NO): YES